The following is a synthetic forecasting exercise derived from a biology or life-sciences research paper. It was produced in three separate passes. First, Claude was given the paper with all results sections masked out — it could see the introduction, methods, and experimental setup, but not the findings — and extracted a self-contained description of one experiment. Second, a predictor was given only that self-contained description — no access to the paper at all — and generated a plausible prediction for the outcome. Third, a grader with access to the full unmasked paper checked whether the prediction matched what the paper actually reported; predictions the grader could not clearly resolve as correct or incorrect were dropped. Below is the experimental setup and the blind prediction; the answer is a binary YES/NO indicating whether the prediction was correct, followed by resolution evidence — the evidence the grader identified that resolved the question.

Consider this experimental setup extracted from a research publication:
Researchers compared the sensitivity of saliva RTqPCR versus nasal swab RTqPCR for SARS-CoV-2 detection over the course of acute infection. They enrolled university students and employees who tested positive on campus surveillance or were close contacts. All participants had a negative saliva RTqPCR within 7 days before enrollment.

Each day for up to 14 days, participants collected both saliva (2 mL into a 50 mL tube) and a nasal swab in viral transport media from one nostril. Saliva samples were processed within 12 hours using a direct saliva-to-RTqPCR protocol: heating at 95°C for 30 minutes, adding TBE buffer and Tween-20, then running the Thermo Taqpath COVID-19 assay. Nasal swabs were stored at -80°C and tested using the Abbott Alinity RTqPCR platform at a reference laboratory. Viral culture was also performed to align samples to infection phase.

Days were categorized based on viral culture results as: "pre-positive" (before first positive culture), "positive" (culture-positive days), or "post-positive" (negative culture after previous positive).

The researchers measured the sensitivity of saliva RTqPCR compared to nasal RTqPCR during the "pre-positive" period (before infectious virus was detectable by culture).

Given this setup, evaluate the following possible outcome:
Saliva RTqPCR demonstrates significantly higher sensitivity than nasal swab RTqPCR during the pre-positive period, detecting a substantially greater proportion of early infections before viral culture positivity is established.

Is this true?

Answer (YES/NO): NO